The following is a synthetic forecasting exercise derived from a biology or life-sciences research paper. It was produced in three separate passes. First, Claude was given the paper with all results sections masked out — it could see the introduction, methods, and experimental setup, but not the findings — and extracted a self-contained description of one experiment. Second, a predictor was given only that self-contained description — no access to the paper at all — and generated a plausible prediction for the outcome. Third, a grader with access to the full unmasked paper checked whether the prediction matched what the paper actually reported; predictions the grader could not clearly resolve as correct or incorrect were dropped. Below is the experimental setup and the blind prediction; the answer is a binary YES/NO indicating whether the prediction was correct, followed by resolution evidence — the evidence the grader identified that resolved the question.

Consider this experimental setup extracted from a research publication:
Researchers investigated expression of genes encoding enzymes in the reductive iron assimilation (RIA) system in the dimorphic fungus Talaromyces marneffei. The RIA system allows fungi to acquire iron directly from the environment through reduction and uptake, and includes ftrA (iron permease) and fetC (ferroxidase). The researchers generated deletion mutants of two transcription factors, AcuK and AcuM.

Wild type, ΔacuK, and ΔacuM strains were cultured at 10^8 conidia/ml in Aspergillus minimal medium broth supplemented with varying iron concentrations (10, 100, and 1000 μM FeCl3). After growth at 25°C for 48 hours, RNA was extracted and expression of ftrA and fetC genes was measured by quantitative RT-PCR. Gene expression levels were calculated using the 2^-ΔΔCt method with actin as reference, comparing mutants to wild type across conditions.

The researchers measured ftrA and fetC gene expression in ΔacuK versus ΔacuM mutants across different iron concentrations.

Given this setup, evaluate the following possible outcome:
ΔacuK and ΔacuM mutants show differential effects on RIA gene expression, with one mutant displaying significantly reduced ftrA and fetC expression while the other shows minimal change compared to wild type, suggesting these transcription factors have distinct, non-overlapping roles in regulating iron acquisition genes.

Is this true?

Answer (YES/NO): NO